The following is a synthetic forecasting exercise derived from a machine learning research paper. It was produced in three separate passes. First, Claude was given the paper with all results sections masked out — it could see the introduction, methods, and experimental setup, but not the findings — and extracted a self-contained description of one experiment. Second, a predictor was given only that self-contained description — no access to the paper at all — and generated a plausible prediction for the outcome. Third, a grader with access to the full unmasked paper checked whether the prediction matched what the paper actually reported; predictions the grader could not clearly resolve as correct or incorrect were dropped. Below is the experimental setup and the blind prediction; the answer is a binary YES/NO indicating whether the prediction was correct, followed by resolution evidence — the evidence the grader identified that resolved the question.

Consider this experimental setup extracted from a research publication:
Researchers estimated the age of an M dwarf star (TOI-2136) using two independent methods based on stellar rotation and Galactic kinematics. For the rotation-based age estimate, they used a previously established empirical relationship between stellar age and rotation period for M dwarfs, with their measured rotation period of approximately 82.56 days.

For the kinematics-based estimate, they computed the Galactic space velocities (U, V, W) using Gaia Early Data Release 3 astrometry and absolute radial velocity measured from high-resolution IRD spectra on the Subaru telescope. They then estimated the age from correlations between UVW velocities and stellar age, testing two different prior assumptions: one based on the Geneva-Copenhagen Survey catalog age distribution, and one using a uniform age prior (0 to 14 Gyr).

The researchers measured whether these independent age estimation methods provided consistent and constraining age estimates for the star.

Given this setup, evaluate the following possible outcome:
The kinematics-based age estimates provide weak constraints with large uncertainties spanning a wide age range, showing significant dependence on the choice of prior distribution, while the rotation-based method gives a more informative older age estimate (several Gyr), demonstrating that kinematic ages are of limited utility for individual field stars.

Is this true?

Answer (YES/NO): NO